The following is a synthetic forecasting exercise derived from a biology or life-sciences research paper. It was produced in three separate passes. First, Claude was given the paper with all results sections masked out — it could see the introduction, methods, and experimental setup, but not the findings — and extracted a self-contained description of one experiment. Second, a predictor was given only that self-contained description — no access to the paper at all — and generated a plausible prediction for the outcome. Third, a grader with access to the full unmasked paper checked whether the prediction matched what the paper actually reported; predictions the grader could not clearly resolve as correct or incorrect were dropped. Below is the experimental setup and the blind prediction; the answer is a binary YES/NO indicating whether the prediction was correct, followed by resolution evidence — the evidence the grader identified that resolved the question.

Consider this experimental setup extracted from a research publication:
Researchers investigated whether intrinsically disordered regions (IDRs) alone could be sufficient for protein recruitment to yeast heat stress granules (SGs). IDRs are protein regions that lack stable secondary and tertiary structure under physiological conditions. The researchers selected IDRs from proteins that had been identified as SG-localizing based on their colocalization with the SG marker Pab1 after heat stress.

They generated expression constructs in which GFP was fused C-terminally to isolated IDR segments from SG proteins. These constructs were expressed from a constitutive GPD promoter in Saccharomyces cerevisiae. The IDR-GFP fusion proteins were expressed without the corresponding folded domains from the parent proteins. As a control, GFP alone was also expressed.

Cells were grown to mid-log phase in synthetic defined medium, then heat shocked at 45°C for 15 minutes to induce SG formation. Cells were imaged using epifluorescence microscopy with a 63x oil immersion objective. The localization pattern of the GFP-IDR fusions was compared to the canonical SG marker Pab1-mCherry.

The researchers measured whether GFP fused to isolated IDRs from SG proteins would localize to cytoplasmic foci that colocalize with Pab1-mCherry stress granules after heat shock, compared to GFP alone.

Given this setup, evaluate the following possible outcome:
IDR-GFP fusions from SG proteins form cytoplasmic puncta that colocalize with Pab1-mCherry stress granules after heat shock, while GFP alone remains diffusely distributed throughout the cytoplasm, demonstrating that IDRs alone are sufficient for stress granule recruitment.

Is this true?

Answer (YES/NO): NO